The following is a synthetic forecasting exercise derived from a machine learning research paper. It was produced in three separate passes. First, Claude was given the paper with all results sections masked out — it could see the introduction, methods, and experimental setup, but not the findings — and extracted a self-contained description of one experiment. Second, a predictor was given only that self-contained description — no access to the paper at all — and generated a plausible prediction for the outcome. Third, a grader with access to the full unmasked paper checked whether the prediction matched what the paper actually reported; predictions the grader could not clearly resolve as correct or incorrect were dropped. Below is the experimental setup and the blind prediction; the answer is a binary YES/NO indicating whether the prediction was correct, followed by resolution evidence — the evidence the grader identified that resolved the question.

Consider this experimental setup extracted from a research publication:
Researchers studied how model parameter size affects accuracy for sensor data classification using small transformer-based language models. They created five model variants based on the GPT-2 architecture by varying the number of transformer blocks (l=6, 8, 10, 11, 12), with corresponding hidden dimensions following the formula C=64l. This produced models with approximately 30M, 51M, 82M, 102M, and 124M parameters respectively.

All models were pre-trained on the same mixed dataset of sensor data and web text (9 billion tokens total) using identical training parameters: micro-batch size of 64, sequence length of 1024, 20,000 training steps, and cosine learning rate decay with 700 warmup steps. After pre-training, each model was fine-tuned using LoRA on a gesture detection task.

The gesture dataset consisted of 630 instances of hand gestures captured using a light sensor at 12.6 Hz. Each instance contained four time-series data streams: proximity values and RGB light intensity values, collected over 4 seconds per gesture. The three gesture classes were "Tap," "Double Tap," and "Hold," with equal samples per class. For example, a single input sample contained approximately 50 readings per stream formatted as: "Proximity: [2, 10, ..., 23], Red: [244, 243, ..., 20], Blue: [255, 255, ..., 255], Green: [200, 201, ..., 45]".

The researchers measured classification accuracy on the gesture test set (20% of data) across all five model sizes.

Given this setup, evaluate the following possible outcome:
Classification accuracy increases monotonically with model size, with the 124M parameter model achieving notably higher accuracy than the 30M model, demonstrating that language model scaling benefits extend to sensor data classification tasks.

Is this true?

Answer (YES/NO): NO